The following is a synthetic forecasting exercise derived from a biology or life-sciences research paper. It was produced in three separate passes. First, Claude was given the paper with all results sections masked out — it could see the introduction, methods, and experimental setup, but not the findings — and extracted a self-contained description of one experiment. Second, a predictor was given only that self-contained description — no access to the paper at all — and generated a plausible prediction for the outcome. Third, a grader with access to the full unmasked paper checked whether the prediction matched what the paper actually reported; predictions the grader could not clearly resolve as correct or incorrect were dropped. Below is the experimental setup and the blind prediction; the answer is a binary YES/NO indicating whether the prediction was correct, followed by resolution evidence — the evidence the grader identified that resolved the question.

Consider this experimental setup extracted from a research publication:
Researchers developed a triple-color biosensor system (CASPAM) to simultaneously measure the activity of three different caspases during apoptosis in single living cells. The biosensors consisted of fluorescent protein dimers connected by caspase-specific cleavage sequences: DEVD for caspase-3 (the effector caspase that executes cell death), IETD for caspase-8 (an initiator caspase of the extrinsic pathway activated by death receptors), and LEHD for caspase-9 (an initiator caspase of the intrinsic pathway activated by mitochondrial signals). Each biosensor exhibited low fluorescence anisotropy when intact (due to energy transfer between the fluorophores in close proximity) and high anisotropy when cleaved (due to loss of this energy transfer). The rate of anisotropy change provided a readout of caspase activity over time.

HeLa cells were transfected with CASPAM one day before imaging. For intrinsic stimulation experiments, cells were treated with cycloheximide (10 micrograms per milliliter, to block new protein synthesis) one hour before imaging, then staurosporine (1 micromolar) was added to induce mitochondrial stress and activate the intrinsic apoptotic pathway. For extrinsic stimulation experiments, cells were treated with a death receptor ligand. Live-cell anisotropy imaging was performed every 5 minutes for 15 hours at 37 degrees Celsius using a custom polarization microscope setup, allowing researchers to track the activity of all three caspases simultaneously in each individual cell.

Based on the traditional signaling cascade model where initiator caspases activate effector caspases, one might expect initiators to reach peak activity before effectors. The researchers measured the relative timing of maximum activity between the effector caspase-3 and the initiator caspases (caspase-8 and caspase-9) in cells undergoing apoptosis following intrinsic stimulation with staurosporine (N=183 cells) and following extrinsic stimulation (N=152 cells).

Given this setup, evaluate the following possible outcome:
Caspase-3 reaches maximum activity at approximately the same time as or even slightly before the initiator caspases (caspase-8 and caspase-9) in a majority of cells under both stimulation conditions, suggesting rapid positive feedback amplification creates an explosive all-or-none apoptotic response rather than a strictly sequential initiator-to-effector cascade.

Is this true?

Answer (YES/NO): YES